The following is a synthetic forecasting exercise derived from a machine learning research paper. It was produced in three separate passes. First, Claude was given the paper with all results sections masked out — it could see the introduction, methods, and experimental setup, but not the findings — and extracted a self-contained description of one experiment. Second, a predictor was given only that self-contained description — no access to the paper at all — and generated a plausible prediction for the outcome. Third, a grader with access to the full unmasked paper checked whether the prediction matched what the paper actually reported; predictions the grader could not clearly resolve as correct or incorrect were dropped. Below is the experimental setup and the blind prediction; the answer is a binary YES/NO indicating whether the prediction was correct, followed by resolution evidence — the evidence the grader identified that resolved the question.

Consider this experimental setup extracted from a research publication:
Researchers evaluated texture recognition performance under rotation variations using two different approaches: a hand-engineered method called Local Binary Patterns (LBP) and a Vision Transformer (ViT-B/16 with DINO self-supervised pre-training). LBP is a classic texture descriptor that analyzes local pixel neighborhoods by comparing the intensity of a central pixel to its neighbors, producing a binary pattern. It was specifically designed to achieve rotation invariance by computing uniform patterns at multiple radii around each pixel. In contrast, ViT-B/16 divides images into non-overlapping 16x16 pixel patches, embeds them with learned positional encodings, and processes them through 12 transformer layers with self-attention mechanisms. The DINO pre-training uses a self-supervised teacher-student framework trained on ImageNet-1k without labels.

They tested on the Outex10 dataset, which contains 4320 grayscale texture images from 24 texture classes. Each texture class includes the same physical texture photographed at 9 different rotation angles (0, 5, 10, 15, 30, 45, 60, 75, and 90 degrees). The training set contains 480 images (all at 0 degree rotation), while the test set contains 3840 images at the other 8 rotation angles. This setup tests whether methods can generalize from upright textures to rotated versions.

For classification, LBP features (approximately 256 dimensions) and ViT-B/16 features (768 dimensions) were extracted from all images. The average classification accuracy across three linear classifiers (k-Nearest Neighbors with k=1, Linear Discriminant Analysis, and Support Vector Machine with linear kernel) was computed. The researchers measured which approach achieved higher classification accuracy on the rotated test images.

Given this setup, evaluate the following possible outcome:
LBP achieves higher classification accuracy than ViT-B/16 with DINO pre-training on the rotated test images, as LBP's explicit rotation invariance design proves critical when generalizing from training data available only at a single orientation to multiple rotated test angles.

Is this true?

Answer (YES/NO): YES